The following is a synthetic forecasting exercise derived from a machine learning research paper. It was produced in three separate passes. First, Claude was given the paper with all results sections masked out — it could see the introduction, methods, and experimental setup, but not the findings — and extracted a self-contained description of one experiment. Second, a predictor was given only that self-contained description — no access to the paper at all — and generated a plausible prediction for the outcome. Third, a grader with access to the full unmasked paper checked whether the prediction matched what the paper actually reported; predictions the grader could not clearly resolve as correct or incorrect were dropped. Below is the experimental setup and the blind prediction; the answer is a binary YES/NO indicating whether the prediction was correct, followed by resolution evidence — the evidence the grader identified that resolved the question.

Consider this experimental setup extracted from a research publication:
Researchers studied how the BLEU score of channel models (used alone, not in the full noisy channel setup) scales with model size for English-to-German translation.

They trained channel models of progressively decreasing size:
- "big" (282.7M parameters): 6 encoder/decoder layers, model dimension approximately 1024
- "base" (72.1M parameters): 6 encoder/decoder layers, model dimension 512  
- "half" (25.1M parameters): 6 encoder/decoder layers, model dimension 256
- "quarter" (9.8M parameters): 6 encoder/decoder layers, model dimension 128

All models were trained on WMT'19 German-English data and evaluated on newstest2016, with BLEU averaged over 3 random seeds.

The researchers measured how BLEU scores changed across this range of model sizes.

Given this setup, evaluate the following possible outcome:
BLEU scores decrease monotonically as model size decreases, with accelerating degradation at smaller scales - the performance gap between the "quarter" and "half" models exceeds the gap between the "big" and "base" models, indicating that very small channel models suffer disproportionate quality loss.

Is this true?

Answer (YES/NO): YES